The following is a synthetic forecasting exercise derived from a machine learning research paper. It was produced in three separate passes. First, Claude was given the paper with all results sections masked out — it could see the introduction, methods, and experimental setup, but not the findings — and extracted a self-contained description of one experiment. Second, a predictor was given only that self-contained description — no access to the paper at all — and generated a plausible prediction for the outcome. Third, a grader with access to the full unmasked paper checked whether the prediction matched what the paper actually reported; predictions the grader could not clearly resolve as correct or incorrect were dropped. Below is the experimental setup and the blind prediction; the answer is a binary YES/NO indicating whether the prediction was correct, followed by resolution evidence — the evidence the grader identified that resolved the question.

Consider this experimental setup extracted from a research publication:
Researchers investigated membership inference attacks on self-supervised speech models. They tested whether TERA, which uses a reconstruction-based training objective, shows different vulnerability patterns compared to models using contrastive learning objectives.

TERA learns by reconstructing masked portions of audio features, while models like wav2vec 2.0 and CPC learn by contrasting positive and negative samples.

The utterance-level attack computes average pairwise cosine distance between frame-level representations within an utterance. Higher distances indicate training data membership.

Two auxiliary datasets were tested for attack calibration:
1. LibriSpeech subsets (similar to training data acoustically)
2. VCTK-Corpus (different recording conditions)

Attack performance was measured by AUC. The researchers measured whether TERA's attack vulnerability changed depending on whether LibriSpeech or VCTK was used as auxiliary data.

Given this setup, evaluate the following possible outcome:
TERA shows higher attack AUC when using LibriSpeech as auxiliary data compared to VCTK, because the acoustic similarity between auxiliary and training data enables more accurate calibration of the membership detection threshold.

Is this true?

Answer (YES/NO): NO